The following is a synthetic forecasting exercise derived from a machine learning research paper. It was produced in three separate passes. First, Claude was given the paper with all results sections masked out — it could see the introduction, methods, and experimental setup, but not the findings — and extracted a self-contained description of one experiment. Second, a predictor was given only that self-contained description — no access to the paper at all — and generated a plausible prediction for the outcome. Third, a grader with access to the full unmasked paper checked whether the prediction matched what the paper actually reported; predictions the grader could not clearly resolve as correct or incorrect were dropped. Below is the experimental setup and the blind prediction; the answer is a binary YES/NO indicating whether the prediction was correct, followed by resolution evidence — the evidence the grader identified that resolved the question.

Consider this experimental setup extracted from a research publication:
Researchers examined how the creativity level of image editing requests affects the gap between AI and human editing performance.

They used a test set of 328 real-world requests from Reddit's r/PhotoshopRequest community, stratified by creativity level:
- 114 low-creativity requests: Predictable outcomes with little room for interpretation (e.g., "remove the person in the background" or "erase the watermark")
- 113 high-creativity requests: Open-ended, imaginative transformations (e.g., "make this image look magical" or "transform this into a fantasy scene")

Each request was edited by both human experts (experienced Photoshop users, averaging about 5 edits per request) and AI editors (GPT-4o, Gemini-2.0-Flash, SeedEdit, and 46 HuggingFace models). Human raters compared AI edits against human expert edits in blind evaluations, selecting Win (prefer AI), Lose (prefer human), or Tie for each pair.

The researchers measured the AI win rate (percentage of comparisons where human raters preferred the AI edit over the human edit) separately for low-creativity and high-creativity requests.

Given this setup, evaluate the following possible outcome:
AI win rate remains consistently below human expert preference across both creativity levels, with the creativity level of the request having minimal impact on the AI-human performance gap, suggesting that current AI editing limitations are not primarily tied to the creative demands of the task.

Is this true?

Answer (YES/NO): NO